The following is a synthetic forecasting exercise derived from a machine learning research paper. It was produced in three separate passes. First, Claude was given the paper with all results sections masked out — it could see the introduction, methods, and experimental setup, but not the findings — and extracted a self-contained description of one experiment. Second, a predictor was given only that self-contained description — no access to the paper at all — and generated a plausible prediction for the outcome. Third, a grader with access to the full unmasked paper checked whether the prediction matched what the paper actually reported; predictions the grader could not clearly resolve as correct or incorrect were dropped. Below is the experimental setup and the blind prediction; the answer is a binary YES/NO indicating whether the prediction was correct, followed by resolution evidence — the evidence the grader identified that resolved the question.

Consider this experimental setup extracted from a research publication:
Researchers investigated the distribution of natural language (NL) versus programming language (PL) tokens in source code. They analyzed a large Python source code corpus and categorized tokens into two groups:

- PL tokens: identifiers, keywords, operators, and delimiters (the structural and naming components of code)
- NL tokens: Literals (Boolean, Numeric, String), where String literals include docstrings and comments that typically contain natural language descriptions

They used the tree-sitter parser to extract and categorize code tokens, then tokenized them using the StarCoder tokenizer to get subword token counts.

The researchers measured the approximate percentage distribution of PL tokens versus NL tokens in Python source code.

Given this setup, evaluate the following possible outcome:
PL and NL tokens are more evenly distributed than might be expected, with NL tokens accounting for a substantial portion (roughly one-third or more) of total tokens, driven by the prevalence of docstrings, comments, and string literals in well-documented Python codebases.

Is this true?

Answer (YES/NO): YES